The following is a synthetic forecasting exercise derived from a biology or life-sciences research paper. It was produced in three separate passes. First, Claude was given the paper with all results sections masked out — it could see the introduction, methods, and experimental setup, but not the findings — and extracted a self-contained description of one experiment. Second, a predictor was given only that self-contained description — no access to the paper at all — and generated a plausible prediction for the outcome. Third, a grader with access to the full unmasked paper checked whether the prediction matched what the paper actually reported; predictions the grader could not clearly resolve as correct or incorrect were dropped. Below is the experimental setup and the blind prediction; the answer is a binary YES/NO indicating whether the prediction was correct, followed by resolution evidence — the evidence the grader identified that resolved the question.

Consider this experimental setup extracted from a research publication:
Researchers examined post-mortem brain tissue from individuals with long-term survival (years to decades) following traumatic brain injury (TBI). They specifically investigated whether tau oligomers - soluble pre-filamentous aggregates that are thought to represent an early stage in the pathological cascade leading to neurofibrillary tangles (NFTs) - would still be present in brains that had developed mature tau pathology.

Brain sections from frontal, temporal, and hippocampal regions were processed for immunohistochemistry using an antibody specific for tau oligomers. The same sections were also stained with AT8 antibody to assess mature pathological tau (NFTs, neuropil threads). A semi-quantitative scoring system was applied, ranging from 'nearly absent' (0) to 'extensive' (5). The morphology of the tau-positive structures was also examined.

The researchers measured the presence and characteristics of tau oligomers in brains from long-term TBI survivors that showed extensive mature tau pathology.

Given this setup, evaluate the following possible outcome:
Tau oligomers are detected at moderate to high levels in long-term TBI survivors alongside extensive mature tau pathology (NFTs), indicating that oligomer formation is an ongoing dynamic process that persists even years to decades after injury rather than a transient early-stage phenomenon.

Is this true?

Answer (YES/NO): NO